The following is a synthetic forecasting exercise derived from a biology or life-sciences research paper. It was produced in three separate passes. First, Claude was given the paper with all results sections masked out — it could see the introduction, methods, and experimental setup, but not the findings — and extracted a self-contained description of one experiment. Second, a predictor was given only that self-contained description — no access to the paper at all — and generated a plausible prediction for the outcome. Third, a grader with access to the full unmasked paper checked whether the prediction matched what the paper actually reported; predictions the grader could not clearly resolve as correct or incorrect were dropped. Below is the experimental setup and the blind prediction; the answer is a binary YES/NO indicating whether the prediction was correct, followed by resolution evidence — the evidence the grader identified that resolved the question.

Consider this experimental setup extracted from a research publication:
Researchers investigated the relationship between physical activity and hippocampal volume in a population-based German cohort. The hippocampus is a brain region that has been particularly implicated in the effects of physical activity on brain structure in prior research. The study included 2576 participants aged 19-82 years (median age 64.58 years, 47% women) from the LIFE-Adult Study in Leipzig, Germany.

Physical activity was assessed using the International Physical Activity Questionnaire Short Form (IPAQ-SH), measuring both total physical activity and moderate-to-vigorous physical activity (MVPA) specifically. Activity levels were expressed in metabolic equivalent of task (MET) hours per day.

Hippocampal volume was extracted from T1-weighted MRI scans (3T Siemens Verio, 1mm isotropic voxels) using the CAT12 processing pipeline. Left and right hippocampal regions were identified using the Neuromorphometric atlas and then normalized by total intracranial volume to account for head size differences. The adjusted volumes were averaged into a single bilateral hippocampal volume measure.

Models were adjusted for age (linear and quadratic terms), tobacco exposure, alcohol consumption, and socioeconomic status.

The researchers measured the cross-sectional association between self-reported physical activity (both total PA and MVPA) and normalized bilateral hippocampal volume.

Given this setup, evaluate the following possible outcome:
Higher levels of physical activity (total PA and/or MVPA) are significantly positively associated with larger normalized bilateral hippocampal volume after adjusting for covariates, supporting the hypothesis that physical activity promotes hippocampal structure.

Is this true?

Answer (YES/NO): NO